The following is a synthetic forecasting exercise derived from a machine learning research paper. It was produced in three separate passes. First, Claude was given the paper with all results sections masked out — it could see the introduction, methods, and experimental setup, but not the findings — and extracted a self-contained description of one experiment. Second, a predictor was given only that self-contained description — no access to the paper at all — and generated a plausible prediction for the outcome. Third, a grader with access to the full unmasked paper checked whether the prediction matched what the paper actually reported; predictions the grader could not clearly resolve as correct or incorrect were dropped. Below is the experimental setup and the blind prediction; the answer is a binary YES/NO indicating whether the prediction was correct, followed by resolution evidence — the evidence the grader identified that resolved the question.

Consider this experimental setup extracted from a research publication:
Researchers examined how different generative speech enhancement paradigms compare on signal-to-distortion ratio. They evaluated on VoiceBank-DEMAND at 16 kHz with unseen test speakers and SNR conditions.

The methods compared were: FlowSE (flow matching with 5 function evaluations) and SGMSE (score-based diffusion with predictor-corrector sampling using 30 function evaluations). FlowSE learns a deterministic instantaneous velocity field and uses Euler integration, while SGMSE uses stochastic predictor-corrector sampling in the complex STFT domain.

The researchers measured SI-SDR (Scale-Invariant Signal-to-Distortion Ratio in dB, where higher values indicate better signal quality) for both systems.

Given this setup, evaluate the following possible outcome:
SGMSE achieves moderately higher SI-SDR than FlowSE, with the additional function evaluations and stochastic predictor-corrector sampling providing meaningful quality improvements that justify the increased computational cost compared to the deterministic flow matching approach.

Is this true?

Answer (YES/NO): NO